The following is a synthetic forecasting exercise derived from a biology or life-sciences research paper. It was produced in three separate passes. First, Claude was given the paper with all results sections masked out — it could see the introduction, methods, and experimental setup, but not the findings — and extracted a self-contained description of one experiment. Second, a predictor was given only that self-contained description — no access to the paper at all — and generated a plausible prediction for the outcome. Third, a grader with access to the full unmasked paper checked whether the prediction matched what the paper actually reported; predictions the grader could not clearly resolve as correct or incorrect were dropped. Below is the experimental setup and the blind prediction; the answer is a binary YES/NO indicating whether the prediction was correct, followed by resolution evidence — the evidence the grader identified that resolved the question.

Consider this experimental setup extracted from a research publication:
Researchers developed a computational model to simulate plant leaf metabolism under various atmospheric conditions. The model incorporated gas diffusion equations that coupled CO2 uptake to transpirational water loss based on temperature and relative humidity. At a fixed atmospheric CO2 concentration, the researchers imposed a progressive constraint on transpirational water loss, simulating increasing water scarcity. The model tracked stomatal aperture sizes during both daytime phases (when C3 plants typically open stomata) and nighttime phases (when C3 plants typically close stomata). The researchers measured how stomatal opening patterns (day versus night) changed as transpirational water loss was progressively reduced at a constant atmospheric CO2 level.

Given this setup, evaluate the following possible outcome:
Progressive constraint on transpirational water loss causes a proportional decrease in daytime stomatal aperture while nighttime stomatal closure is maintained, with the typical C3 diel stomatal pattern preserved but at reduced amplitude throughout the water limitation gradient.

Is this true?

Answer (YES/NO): NO